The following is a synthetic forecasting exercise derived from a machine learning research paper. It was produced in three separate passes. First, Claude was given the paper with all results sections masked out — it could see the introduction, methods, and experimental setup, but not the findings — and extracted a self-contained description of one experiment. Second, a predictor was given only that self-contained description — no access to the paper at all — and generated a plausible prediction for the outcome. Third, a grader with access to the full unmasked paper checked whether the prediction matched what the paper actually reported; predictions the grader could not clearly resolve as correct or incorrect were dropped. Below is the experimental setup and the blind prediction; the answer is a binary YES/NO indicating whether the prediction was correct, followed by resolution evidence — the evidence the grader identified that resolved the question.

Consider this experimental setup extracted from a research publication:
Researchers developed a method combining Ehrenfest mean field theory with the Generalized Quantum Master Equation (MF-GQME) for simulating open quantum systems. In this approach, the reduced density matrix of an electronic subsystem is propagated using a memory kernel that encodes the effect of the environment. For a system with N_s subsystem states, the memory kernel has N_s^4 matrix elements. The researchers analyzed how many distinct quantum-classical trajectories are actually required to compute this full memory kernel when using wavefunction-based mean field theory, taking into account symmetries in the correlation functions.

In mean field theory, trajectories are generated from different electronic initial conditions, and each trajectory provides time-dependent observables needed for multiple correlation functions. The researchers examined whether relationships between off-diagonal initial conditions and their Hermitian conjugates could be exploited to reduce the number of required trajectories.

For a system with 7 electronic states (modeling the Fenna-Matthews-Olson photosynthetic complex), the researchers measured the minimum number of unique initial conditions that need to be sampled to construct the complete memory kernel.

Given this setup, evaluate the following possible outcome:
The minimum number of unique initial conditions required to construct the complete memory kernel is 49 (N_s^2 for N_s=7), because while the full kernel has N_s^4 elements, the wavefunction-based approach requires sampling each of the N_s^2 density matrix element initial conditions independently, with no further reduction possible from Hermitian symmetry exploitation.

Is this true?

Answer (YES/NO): NO